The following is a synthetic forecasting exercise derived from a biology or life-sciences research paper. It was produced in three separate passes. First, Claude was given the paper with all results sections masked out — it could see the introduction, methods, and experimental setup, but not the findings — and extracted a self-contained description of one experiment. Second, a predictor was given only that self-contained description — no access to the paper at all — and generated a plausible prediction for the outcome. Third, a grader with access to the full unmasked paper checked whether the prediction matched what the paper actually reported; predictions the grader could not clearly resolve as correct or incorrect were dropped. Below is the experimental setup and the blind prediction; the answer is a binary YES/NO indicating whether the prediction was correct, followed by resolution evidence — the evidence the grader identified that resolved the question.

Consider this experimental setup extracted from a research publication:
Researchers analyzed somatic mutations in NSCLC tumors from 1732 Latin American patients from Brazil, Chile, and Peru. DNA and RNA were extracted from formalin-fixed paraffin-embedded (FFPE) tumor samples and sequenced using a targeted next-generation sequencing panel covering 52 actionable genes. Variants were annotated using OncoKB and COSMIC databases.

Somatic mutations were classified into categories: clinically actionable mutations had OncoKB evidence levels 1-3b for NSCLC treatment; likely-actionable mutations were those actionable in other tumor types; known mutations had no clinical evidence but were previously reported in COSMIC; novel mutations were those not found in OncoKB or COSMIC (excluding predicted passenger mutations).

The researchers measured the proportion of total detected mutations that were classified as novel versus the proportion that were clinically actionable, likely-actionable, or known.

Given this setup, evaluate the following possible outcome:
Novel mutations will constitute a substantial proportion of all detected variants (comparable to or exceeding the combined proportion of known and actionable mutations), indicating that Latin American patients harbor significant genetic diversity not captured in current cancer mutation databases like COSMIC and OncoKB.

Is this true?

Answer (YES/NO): NO